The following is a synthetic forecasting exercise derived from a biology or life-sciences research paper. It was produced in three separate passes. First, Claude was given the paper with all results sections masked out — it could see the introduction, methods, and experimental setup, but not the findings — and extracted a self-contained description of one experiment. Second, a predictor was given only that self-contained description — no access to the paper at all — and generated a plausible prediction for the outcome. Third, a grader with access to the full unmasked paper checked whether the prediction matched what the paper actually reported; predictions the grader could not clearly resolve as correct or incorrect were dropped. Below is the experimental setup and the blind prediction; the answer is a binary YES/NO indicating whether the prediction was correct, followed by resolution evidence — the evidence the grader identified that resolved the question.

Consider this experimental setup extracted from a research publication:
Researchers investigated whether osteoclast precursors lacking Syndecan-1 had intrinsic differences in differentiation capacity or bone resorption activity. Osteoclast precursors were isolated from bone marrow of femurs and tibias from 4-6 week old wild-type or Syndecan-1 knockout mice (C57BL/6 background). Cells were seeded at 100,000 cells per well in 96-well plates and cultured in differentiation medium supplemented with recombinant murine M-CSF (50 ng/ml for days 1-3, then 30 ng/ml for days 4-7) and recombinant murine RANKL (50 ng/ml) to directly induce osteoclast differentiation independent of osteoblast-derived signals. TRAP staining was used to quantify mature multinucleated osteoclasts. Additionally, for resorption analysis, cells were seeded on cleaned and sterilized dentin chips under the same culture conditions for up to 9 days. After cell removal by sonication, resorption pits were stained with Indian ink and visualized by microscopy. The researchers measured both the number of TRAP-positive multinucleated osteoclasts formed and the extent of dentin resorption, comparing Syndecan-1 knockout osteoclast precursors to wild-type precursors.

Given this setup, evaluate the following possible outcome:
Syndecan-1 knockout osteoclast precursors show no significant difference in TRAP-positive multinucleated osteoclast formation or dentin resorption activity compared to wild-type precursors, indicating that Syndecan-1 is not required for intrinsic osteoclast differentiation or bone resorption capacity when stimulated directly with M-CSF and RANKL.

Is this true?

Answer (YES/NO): NO